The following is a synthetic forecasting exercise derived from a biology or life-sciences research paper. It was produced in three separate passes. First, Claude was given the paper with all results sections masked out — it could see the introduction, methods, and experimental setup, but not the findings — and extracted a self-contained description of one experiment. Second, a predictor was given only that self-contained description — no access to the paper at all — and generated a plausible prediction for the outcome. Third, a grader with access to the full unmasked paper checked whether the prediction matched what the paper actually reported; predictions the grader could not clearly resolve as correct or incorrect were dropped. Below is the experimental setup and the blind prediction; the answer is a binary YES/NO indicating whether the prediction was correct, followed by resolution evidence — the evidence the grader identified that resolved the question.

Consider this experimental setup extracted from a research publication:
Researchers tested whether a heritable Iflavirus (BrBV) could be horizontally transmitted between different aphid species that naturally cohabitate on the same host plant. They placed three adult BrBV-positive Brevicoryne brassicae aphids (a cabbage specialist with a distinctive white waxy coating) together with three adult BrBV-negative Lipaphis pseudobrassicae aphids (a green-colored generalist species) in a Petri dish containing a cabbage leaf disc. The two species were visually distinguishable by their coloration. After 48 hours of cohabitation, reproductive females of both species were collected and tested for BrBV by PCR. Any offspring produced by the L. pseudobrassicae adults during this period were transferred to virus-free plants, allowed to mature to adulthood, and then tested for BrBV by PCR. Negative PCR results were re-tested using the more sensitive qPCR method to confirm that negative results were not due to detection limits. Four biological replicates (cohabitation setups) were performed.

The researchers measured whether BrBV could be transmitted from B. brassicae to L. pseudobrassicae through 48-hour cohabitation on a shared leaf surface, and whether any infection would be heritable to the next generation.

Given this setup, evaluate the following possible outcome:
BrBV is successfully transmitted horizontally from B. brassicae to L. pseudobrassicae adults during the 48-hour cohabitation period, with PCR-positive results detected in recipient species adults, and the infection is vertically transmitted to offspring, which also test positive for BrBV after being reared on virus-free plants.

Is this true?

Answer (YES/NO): NO